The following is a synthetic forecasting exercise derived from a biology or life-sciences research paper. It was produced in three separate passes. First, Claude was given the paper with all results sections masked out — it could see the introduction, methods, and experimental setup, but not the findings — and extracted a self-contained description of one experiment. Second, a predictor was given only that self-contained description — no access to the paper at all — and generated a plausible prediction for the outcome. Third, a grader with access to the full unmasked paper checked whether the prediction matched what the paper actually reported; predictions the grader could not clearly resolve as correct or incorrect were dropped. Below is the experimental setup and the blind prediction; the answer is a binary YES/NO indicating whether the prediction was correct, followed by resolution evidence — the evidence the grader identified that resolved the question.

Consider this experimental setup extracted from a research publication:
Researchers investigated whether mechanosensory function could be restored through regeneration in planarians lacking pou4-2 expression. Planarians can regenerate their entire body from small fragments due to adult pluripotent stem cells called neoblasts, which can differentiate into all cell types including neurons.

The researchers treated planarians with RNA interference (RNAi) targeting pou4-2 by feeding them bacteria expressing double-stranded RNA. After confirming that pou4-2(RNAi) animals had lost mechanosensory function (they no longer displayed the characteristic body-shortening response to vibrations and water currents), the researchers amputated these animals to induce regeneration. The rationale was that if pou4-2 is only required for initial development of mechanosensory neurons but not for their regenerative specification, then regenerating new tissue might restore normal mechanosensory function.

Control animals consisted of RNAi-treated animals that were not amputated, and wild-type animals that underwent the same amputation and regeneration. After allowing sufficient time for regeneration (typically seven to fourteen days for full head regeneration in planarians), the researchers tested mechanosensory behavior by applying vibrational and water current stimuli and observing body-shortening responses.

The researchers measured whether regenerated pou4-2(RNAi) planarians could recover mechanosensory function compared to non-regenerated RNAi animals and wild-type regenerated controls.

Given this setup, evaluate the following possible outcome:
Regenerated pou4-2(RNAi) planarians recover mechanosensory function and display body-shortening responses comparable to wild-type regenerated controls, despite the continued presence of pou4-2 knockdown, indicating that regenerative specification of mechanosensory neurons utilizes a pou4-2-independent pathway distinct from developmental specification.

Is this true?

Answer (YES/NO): NO